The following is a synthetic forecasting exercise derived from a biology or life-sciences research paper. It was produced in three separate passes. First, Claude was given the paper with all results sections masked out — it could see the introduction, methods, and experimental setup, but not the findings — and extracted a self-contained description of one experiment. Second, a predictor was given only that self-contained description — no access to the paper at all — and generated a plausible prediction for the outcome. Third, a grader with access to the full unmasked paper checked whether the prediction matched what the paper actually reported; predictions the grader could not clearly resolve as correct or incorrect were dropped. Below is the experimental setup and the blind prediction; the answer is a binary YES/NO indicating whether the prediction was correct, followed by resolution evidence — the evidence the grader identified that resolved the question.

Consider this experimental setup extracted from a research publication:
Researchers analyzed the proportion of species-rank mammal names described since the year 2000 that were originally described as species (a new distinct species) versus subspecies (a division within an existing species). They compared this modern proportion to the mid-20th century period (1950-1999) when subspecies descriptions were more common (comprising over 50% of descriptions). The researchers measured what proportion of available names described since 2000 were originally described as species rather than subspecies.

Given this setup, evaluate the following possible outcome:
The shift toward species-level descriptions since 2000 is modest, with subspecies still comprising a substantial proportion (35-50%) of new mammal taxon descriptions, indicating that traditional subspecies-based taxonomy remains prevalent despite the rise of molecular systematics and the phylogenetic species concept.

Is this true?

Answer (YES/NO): NO